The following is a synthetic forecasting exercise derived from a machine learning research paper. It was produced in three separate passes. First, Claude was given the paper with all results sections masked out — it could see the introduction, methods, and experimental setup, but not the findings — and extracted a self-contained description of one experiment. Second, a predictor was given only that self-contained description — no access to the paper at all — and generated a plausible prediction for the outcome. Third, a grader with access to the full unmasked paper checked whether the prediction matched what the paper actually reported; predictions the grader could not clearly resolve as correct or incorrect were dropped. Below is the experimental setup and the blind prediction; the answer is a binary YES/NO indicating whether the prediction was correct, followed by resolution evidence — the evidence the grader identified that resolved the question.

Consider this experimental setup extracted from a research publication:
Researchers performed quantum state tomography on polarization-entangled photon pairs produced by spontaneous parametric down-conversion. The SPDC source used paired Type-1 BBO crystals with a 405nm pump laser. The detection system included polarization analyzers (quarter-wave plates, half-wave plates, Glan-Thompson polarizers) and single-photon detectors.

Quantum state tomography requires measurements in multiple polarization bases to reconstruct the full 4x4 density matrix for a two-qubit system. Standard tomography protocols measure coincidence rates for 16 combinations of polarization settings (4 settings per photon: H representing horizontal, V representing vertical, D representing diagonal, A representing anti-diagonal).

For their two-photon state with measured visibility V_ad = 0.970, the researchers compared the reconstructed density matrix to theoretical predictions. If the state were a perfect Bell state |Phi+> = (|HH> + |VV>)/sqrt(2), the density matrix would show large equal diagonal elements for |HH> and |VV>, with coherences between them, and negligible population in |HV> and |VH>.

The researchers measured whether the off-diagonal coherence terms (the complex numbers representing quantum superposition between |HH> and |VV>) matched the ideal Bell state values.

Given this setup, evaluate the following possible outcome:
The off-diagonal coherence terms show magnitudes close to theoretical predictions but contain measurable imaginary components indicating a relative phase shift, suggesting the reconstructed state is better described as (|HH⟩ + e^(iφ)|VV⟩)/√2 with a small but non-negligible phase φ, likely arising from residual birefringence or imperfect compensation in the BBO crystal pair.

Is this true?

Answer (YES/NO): YES